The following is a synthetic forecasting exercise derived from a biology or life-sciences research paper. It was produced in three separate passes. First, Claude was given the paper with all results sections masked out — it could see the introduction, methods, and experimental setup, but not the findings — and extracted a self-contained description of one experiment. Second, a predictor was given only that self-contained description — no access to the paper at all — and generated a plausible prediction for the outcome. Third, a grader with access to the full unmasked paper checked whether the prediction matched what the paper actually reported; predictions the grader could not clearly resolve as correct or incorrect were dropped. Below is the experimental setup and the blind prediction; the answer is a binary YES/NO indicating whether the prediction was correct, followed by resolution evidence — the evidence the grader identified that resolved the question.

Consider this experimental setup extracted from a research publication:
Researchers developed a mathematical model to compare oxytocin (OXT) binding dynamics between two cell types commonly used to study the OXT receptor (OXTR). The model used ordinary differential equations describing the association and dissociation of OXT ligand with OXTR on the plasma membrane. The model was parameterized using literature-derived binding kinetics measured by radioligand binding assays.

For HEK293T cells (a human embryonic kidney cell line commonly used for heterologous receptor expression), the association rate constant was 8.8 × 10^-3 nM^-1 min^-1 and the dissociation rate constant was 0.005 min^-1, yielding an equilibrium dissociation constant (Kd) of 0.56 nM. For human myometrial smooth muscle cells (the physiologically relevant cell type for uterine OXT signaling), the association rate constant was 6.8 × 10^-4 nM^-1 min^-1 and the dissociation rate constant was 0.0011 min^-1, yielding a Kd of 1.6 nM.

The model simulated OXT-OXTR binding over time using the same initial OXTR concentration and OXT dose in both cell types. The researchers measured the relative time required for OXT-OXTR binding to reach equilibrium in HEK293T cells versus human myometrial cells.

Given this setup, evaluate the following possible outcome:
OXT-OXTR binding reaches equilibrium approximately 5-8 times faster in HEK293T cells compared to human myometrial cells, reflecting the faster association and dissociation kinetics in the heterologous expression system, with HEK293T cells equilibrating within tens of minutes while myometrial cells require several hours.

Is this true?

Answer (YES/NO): NO